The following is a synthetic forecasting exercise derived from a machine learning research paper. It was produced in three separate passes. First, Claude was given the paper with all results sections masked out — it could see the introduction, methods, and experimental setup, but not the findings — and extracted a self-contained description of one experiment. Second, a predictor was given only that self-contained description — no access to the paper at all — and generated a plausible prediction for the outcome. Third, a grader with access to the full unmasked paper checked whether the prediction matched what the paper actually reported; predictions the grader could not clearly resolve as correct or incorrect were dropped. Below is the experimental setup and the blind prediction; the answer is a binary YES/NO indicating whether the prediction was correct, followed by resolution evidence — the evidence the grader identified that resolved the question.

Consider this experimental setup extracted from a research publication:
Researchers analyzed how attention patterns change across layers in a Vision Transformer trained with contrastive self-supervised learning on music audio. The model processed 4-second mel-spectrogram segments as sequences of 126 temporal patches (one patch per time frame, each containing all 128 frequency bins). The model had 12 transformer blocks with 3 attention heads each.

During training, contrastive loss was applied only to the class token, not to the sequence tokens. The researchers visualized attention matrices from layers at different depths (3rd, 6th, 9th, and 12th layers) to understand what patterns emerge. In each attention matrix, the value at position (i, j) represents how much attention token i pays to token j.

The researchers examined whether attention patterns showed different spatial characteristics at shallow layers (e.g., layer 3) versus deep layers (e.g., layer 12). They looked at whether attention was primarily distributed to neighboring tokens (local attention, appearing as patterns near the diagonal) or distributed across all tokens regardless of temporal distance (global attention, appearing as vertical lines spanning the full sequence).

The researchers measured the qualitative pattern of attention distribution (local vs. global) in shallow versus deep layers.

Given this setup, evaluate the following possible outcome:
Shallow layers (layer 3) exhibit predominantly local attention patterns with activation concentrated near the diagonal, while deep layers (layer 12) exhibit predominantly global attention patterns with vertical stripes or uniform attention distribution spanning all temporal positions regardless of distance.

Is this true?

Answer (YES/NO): YES